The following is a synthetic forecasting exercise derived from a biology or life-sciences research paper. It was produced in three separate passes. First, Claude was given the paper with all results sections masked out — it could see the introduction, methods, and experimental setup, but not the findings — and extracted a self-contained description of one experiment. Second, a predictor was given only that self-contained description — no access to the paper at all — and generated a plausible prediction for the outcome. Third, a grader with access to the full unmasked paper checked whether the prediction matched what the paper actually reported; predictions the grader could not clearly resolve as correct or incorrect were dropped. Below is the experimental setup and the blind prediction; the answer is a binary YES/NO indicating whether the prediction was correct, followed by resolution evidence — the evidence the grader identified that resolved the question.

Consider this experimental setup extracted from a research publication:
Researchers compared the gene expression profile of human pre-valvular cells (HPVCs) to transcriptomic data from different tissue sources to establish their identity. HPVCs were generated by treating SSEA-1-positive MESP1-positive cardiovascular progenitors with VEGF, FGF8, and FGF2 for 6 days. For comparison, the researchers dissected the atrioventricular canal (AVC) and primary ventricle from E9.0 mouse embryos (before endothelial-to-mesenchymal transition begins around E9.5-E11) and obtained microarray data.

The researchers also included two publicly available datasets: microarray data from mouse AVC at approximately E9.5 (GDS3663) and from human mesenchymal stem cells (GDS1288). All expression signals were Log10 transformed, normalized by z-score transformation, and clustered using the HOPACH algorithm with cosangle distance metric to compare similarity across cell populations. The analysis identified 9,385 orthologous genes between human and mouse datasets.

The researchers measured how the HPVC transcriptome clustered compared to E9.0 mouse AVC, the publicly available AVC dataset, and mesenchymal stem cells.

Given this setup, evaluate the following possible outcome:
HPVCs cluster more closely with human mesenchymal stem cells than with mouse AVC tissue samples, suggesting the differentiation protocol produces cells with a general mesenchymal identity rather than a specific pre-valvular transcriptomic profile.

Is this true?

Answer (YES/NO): NO